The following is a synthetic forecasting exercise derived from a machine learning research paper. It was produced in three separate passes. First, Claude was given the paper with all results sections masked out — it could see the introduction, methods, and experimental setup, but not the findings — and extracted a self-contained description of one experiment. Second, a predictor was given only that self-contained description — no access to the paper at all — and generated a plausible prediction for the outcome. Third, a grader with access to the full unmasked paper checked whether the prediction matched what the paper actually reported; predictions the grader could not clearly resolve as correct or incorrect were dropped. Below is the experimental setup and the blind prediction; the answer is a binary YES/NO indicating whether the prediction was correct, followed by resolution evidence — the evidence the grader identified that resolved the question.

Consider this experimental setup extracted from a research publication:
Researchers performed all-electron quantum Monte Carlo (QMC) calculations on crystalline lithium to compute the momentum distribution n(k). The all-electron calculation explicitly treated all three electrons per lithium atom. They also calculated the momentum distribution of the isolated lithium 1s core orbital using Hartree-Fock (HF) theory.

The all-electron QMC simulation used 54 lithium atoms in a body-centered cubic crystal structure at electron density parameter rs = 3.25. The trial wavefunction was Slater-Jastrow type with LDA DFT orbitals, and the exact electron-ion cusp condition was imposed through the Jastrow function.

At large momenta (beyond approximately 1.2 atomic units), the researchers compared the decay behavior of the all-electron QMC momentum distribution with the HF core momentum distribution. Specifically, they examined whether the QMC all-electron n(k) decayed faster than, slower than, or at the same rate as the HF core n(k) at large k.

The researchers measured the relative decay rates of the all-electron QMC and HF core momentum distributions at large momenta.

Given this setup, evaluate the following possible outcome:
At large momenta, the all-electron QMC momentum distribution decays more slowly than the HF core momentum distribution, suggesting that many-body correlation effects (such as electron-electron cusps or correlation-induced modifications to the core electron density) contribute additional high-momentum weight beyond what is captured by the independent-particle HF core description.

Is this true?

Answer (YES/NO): YES